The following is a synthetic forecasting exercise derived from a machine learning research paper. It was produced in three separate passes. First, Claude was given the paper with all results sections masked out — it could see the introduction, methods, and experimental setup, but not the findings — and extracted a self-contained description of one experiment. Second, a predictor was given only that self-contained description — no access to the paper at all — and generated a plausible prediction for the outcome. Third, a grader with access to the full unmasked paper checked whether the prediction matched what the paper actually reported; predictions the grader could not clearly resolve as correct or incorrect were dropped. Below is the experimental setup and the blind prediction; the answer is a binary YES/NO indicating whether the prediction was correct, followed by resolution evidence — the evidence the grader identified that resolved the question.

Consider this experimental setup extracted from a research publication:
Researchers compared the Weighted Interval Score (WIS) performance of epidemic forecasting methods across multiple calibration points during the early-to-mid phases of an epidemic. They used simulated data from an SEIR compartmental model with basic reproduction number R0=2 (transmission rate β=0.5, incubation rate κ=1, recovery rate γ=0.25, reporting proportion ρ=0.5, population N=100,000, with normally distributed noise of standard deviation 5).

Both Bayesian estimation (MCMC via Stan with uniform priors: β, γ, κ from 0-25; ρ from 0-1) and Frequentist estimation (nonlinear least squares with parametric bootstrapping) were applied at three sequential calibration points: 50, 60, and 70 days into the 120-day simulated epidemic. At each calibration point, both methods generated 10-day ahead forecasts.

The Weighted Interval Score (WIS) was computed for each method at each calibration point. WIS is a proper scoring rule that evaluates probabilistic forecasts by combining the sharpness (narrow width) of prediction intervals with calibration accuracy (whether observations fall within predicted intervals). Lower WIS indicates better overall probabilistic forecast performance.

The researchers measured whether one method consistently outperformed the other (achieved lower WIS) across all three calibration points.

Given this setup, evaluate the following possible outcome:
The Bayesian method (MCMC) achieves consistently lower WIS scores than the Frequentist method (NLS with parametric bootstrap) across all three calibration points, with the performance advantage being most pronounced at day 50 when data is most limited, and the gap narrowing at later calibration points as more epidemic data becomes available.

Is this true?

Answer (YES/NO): NO